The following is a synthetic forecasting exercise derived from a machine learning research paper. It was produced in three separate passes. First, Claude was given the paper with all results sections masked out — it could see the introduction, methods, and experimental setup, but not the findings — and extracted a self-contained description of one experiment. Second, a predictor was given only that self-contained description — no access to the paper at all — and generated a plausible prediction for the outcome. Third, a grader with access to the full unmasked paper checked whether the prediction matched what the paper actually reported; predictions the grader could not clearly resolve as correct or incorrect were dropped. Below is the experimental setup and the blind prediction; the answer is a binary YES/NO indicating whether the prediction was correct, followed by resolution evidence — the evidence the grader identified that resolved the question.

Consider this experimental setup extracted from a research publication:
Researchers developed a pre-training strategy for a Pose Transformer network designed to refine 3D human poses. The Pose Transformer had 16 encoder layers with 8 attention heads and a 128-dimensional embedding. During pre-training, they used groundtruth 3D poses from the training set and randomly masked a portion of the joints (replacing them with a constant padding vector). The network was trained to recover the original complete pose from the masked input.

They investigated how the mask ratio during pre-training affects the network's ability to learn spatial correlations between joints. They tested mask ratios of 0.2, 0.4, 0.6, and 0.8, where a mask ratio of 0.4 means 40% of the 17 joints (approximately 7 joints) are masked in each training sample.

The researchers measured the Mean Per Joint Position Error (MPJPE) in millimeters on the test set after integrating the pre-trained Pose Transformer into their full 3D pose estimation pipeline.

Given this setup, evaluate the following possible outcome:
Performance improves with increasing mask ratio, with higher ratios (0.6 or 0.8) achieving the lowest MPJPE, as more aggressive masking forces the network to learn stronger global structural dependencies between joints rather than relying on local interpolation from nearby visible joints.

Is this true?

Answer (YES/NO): NO